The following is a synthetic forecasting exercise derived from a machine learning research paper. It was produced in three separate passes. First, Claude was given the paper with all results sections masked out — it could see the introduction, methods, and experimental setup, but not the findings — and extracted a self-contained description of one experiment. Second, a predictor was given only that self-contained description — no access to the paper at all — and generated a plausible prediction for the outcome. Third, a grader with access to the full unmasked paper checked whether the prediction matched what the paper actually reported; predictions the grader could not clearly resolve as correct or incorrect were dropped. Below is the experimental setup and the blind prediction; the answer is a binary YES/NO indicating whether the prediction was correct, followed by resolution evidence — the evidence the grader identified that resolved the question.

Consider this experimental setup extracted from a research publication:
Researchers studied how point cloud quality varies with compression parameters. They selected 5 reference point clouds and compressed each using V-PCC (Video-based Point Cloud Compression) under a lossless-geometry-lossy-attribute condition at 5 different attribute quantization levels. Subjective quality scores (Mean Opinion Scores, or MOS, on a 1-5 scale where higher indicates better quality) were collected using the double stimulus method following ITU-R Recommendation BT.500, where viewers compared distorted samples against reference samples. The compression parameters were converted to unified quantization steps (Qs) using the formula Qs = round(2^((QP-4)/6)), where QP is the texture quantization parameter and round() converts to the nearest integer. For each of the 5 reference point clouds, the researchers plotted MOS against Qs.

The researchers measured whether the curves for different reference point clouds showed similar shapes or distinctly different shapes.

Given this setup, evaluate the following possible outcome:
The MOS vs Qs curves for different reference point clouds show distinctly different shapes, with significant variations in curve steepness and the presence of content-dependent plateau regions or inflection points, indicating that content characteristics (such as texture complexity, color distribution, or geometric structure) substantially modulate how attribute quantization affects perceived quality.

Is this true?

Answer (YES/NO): NO